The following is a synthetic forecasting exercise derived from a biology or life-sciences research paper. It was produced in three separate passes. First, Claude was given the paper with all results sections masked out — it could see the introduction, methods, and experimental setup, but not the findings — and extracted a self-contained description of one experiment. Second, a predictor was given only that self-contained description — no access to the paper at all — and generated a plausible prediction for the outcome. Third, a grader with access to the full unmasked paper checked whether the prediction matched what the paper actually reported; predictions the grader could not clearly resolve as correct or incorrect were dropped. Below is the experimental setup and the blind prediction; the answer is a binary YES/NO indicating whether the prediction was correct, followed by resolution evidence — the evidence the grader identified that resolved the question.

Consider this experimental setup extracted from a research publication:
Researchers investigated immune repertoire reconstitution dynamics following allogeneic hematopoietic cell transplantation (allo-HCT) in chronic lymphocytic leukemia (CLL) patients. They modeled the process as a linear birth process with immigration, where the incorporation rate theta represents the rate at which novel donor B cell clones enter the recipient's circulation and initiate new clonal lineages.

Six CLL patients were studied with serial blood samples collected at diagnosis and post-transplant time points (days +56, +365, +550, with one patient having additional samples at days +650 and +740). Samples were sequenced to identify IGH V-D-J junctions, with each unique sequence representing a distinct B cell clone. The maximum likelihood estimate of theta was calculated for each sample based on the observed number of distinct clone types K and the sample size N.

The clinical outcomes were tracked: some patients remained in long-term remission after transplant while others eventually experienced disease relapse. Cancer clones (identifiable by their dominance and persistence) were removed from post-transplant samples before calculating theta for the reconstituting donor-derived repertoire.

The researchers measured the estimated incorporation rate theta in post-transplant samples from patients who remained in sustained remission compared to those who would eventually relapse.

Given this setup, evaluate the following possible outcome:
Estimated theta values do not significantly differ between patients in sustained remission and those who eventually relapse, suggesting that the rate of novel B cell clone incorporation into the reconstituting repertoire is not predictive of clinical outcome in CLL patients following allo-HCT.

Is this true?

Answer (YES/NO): NO